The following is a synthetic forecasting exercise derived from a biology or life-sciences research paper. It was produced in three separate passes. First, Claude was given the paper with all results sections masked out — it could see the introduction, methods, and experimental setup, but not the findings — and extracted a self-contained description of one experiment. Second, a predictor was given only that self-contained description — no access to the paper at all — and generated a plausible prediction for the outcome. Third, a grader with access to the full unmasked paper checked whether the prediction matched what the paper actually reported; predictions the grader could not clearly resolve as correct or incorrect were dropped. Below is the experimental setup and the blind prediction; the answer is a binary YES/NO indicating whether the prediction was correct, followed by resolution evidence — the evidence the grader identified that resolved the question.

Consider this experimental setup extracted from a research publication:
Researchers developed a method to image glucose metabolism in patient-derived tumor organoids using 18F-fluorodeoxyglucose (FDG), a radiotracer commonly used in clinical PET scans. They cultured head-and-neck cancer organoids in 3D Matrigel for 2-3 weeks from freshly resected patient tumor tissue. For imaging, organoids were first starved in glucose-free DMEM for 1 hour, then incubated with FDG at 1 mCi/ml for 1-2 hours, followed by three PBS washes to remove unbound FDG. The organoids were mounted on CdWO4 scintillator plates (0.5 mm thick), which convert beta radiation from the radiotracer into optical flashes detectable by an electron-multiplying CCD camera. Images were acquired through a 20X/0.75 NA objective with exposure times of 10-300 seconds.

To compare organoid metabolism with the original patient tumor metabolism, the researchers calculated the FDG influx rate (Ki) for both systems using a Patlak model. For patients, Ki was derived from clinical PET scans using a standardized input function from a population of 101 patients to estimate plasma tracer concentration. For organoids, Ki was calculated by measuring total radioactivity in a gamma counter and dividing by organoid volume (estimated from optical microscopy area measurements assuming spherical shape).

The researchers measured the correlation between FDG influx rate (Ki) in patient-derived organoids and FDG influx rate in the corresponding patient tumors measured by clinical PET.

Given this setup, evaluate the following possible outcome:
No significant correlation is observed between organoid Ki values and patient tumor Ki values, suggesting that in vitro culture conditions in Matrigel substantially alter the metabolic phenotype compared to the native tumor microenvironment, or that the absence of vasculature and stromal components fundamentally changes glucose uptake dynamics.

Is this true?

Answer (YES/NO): NO